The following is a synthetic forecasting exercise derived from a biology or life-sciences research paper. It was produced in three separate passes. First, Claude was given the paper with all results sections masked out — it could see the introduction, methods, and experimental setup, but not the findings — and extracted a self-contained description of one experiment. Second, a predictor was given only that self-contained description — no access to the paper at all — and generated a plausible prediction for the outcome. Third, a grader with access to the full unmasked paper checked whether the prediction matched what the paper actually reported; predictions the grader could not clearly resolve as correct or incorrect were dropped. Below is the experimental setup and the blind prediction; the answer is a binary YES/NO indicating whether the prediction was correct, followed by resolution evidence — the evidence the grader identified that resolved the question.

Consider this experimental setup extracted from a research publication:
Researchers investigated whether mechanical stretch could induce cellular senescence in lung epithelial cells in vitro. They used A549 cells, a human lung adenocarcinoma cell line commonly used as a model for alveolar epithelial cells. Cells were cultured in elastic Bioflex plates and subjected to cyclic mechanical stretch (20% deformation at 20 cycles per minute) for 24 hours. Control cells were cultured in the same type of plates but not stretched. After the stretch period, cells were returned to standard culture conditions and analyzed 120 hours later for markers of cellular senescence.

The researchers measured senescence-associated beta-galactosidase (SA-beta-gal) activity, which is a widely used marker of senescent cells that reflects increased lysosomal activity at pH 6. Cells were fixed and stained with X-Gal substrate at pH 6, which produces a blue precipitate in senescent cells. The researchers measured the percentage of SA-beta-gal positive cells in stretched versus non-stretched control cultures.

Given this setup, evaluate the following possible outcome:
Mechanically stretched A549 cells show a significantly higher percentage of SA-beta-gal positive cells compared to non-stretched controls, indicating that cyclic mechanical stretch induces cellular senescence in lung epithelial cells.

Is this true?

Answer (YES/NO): YES